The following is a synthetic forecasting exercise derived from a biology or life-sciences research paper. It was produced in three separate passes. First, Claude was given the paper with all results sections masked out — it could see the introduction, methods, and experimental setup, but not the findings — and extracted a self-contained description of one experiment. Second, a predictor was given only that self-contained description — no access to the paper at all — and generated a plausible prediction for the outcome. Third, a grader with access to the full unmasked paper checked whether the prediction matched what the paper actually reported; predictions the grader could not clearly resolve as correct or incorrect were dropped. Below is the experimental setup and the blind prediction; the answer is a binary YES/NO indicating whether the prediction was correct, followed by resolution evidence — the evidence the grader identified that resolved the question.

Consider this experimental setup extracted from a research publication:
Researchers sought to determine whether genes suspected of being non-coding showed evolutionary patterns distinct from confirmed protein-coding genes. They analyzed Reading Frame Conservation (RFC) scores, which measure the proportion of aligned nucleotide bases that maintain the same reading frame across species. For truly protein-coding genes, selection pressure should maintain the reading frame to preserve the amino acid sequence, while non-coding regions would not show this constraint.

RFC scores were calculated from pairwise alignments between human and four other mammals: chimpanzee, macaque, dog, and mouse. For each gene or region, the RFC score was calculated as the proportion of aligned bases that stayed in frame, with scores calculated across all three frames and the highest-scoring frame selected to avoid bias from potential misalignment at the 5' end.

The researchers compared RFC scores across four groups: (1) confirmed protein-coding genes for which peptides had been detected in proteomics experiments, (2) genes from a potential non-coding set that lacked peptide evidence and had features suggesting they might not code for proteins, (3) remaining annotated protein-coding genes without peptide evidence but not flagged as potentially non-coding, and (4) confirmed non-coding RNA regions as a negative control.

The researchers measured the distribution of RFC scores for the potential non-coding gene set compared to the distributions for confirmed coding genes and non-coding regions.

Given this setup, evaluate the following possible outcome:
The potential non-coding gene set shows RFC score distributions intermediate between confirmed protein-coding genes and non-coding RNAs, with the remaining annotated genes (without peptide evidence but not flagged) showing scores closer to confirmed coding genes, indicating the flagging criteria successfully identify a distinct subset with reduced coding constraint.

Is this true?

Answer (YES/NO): YES